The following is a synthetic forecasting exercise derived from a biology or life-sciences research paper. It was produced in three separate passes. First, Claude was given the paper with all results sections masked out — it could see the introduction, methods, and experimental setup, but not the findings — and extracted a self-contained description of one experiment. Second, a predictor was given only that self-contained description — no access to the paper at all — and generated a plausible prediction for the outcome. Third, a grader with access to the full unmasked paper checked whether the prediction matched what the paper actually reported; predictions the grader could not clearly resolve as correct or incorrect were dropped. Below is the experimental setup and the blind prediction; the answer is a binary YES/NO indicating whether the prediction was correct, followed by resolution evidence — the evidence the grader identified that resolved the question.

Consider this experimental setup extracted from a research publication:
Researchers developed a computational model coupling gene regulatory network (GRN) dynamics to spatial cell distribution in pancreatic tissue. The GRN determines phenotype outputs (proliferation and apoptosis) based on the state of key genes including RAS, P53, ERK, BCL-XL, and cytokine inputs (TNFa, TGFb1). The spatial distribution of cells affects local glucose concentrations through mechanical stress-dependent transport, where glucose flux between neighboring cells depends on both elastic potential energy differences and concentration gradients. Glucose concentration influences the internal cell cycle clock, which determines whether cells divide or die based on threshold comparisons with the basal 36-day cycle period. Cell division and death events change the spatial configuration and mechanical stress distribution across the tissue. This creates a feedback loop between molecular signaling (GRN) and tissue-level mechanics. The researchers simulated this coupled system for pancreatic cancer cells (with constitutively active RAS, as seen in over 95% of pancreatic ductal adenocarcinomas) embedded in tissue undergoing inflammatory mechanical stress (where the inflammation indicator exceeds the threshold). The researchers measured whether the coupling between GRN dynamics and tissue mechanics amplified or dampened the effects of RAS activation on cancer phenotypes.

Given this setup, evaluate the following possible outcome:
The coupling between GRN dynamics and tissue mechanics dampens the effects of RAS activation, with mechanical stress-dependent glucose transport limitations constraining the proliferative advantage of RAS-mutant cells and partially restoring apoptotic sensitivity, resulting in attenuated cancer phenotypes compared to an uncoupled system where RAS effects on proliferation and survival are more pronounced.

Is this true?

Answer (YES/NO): NO